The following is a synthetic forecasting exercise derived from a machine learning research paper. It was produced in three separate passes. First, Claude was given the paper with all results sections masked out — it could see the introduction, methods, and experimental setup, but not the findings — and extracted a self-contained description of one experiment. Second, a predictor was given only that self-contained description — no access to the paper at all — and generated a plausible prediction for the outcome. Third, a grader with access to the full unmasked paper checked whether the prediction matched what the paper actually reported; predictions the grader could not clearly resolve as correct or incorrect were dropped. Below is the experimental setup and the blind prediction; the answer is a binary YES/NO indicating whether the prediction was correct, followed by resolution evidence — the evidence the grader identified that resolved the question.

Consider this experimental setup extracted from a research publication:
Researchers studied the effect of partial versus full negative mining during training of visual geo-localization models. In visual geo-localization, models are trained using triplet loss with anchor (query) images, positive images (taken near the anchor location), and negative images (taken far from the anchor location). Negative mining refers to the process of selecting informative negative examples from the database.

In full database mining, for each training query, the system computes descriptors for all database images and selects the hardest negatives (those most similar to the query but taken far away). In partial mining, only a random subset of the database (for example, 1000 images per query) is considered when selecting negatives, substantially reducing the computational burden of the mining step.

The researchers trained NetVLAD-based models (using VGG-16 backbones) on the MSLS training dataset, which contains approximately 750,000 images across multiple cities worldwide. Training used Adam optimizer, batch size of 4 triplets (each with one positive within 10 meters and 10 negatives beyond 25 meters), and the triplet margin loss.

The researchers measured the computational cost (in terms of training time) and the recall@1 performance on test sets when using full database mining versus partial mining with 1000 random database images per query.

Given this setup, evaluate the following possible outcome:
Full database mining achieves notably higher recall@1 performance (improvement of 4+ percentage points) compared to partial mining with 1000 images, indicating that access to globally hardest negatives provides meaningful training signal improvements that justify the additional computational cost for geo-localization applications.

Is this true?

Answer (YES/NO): NO